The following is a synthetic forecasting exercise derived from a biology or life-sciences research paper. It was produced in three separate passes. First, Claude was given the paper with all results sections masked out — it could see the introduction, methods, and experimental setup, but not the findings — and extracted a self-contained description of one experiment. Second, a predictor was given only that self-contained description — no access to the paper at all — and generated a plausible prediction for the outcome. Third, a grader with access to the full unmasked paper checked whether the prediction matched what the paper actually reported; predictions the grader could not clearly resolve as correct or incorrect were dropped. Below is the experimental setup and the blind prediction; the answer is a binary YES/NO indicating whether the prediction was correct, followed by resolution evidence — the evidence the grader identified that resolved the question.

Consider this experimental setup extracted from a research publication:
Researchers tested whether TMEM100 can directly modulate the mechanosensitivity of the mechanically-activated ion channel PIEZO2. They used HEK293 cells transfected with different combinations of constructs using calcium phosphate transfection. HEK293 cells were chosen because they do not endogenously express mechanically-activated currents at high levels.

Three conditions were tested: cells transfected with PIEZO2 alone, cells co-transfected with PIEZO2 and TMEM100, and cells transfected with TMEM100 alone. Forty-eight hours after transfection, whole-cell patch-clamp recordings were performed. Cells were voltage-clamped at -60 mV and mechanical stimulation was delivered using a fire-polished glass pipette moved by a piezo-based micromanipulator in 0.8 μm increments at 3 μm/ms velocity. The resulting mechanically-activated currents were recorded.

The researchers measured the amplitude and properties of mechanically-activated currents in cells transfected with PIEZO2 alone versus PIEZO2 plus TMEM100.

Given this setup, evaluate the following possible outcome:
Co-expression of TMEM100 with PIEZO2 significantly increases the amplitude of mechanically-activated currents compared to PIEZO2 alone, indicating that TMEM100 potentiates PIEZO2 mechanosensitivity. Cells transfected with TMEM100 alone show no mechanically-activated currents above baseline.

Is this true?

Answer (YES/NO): NO